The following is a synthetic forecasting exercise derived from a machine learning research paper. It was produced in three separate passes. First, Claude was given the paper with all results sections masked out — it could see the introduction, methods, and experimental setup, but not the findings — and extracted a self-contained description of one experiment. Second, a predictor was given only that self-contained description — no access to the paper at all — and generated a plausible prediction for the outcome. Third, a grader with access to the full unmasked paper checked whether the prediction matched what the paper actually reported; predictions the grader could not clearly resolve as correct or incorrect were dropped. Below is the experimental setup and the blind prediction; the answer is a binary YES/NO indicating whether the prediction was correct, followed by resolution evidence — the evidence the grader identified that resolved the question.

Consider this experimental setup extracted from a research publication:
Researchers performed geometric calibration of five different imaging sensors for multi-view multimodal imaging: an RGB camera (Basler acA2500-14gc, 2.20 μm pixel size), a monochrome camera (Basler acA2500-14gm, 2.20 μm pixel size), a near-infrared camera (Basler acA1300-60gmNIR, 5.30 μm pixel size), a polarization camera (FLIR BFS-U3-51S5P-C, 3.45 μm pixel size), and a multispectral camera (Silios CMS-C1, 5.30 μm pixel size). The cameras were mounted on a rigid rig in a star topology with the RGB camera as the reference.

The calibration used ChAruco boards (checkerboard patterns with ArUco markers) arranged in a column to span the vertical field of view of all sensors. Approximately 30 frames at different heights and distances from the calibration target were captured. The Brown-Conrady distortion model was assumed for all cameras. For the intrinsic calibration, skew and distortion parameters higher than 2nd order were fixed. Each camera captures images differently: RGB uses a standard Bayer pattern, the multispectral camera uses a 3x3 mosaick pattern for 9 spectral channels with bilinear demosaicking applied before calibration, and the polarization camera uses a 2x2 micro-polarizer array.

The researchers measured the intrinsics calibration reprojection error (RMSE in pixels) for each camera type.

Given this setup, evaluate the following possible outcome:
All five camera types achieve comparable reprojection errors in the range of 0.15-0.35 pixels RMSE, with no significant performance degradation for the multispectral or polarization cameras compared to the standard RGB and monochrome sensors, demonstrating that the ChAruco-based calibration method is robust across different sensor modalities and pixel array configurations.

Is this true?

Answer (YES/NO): NO